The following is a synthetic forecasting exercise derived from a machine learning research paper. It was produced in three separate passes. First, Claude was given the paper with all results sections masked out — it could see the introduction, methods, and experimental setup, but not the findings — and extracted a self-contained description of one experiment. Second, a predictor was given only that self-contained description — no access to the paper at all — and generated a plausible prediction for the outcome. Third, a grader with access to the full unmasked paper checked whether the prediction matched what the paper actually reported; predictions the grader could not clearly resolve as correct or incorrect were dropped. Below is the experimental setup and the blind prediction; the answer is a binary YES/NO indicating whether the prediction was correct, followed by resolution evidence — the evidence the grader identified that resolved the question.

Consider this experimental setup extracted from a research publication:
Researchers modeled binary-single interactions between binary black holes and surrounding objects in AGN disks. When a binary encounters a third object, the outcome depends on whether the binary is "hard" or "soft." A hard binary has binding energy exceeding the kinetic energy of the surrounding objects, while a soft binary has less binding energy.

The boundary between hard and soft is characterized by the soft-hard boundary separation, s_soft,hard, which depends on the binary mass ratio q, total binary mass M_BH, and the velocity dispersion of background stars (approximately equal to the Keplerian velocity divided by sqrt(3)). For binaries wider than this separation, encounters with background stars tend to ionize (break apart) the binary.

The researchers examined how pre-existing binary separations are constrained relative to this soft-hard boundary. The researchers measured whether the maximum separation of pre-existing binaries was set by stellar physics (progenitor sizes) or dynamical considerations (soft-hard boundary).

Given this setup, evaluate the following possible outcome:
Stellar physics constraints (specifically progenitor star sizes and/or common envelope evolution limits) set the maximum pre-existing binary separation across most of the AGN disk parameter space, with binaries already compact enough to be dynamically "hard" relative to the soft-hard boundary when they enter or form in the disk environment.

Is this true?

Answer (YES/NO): NO